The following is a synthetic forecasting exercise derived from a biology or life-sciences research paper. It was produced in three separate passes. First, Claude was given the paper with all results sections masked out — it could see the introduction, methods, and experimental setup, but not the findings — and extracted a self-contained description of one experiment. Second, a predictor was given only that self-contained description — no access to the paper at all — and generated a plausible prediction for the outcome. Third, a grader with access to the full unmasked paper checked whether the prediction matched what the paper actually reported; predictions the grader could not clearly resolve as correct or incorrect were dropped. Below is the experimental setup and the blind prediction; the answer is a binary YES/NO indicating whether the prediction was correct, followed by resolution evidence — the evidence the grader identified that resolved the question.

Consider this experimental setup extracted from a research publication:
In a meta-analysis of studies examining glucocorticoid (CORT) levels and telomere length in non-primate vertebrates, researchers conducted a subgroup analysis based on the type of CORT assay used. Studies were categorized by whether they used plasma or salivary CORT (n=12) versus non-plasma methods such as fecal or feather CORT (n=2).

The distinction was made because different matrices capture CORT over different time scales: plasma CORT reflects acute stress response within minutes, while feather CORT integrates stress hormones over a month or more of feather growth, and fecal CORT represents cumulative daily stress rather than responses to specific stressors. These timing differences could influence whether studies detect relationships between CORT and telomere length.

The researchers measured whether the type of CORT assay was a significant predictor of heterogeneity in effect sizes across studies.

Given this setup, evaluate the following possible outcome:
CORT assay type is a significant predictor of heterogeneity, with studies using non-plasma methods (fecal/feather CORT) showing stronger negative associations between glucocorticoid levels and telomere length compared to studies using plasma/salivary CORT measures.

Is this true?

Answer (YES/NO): NO